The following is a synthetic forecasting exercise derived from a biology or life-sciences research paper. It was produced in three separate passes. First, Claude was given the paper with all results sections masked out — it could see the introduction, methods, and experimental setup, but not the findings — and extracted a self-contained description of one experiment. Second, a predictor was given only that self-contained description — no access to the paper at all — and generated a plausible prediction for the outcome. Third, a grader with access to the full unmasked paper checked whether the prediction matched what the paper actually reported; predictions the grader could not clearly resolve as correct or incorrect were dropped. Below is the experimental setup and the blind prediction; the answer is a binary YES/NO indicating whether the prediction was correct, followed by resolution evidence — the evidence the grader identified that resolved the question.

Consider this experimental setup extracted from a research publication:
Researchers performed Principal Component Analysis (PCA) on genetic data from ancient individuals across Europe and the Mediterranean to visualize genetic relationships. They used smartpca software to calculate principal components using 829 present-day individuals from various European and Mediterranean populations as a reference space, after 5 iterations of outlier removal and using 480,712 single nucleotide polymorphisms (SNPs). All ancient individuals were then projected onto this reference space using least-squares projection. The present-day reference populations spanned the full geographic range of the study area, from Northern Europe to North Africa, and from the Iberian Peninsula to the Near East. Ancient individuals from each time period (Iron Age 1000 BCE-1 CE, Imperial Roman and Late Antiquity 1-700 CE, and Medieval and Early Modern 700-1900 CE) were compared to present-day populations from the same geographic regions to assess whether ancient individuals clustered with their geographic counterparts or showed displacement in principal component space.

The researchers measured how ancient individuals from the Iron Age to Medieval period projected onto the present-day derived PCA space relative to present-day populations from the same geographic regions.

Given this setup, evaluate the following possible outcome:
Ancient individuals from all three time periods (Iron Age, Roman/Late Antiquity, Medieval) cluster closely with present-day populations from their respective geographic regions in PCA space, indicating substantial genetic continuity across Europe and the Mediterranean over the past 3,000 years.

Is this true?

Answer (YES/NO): NO